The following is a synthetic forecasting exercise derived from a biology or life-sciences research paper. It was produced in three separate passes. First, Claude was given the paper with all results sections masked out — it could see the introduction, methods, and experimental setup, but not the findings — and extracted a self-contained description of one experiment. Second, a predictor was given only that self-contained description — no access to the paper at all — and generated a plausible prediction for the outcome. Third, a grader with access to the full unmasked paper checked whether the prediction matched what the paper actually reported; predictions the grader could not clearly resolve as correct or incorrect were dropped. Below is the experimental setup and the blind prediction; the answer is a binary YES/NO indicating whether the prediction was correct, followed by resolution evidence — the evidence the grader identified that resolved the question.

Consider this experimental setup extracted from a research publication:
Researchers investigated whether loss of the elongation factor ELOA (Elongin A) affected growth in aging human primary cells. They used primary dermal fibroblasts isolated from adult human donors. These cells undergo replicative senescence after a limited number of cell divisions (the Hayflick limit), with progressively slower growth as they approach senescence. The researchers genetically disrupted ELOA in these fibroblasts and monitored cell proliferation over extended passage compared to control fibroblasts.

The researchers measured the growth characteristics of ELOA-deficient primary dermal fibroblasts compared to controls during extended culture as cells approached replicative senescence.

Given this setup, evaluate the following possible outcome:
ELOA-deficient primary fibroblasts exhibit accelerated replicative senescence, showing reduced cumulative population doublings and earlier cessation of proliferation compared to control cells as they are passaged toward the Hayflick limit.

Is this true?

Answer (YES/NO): NO